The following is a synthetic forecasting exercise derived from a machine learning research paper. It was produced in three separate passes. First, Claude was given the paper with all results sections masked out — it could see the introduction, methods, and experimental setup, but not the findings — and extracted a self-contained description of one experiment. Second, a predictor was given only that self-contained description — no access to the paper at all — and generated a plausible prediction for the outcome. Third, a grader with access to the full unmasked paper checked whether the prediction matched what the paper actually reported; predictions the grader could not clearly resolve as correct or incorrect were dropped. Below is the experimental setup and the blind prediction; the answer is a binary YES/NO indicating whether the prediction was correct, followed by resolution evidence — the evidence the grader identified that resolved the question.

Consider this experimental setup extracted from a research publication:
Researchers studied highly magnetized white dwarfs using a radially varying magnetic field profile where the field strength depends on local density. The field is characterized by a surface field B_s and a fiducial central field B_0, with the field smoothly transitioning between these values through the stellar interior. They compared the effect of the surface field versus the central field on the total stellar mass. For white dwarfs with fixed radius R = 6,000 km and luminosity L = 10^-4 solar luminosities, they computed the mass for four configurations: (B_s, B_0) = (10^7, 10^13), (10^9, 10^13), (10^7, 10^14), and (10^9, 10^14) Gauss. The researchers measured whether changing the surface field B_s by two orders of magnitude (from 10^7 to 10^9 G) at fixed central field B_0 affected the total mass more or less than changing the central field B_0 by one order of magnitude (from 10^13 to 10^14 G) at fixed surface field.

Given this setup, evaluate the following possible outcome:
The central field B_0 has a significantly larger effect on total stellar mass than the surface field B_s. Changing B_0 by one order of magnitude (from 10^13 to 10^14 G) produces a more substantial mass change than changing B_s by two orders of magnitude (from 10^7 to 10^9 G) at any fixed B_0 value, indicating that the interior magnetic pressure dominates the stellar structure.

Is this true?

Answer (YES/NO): YES